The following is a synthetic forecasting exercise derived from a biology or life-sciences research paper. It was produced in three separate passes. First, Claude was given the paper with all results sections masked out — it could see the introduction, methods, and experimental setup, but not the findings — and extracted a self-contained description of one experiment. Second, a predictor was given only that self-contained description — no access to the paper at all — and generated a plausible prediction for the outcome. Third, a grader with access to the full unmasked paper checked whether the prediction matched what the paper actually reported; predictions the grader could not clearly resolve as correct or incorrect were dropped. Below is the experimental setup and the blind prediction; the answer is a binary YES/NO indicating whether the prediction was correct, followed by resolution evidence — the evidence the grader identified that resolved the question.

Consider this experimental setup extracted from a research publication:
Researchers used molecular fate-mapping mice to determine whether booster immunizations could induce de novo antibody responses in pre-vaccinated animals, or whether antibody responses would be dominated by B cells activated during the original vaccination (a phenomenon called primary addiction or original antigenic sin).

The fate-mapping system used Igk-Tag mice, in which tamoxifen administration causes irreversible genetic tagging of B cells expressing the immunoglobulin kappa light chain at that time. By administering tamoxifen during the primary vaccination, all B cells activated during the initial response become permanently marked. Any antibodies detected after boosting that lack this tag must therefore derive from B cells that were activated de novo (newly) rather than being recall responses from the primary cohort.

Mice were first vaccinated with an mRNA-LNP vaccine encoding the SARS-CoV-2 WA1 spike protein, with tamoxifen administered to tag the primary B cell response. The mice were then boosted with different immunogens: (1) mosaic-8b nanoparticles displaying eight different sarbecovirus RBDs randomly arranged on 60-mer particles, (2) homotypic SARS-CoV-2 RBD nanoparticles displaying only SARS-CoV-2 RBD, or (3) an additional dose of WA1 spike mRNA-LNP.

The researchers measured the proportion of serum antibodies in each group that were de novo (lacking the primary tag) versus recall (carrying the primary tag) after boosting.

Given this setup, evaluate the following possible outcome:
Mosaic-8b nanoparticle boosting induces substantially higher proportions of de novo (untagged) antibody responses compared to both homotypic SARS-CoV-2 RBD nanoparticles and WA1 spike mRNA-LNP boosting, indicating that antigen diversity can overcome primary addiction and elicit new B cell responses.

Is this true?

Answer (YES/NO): YES